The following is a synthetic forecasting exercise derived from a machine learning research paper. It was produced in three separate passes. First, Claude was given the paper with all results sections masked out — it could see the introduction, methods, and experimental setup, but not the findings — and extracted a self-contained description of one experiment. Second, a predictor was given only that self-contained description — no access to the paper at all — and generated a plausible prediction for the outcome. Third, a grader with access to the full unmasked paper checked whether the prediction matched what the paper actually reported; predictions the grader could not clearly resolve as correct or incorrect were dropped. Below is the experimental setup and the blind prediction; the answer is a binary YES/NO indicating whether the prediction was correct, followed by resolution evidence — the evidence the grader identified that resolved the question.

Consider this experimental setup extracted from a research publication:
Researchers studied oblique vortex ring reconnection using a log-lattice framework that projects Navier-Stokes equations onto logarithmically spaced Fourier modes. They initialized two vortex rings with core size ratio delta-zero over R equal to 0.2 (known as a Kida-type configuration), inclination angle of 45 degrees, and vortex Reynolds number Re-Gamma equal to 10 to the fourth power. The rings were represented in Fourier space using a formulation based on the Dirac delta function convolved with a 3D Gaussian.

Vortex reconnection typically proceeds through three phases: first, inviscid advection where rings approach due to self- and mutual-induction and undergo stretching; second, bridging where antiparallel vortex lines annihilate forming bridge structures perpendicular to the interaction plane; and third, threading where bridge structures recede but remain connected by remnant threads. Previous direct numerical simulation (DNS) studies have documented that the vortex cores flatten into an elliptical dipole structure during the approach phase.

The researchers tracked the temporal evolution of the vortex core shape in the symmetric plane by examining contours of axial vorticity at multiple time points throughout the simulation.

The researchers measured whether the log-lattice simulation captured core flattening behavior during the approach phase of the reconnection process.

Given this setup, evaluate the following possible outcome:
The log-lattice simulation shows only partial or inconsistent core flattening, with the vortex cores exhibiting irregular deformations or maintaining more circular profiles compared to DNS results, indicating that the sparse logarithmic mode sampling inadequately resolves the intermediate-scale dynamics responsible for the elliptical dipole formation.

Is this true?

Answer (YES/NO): NO